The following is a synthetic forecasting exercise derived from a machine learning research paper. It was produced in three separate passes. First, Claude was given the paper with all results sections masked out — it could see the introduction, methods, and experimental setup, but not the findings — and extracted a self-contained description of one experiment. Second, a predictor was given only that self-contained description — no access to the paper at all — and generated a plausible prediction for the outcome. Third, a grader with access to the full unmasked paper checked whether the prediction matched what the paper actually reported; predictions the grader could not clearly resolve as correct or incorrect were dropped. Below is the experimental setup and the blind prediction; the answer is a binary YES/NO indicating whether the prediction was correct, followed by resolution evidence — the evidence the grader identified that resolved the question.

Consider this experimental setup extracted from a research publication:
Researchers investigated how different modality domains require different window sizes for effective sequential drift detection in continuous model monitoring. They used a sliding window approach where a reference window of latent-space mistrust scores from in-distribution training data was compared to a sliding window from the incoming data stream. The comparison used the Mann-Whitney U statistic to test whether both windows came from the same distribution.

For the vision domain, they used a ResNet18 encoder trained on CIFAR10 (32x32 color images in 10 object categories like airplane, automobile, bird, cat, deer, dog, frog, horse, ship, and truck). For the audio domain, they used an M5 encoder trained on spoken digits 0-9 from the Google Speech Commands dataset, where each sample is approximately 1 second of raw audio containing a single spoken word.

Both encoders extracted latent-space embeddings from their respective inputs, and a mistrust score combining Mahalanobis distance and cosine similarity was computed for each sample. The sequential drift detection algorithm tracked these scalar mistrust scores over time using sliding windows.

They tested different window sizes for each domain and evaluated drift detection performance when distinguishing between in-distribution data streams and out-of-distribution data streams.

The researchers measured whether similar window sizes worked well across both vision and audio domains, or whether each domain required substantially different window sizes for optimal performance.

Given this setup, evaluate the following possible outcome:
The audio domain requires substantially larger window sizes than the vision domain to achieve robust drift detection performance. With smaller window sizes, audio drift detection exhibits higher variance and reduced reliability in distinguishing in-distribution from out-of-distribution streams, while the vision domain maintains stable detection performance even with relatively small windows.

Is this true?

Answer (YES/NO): YES